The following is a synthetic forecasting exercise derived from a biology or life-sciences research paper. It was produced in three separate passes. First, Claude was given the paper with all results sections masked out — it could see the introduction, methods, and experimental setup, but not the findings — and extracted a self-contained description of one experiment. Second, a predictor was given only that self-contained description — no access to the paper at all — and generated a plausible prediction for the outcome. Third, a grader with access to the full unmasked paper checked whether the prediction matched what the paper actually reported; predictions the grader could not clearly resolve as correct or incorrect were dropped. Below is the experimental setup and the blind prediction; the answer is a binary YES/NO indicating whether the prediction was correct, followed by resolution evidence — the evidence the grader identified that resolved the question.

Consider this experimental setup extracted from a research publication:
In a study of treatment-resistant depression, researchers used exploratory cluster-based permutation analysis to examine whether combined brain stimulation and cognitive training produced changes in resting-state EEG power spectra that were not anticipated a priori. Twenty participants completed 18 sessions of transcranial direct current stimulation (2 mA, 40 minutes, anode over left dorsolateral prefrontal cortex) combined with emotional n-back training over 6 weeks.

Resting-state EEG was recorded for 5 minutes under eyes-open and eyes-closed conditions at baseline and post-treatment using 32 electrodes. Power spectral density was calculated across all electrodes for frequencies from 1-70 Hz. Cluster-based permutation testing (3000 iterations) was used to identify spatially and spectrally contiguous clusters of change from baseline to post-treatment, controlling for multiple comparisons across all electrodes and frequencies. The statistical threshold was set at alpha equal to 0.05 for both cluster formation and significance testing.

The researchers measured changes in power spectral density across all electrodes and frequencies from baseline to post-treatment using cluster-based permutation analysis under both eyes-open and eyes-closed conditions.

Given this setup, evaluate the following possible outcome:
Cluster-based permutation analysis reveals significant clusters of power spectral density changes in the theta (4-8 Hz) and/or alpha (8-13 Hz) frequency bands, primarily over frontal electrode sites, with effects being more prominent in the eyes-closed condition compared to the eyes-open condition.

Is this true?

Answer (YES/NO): NO